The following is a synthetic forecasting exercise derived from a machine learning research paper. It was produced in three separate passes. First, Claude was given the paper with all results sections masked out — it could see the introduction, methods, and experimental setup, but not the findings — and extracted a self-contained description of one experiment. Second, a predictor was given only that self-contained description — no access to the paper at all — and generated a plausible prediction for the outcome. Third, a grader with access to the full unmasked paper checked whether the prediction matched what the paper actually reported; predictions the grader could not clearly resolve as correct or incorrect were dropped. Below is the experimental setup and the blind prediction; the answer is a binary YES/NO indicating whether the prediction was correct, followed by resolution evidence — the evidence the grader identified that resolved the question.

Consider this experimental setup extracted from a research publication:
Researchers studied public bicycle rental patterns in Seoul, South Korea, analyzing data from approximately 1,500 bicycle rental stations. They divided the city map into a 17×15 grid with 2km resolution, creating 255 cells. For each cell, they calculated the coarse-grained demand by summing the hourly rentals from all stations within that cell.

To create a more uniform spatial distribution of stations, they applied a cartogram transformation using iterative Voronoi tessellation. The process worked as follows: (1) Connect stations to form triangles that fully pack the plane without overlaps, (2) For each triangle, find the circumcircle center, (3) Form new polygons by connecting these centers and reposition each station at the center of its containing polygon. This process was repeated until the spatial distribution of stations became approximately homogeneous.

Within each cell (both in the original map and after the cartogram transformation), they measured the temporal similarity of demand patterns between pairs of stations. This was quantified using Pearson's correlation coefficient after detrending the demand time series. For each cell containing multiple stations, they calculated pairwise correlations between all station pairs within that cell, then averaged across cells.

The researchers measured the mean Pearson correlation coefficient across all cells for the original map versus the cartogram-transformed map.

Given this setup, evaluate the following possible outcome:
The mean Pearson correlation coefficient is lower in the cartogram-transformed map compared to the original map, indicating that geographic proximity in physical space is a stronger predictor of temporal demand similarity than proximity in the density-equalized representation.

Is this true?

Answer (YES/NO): NO